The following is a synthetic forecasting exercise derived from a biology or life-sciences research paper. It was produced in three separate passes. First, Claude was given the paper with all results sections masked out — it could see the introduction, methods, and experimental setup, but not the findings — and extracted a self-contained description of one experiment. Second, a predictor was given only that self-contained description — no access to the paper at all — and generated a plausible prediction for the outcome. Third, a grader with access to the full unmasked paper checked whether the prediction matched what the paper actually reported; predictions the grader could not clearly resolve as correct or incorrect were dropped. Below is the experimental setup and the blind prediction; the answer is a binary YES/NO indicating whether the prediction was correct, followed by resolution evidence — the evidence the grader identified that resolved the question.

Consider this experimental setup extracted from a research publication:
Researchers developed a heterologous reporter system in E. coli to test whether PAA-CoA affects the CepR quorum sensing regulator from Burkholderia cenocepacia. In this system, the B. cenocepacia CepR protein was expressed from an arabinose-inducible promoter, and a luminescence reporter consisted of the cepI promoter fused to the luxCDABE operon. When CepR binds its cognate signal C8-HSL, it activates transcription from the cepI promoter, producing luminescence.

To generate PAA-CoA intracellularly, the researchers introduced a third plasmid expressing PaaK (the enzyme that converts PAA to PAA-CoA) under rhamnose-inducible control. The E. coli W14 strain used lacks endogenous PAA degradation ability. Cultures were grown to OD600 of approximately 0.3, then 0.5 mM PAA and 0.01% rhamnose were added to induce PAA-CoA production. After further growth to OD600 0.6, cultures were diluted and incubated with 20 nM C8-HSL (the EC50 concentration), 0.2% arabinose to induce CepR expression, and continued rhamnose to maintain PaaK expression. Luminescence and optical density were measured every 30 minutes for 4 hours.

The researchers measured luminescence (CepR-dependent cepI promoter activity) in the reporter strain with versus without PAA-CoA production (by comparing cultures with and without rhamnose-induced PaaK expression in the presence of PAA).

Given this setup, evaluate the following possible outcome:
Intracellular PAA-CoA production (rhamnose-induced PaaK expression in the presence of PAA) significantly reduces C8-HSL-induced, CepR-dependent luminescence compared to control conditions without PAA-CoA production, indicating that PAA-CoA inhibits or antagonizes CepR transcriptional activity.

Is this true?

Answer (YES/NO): NO